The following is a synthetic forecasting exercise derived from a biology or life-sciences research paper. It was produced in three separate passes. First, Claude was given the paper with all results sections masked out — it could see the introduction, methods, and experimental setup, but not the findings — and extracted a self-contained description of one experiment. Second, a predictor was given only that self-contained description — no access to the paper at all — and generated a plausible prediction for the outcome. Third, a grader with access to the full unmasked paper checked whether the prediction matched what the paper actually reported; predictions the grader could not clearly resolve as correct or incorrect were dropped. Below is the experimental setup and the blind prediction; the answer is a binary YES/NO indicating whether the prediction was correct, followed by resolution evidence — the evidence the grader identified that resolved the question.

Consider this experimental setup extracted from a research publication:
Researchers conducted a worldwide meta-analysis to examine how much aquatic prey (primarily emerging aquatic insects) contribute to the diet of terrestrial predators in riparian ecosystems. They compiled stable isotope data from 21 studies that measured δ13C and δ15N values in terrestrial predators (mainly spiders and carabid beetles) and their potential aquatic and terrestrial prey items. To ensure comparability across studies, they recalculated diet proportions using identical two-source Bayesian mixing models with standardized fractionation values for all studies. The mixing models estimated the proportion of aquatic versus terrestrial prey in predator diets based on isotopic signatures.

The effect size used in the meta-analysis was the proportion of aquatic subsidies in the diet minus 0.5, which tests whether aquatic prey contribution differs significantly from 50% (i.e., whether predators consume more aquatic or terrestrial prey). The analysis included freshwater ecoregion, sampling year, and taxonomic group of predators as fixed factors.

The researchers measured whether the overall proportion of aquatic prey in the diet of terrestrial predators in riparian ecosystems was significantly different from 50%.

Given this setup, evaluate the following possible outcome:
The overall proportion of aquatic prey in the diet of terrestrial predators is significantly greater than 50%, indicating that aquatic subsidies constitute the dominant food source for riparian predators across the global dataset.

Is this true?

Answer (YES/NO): YES